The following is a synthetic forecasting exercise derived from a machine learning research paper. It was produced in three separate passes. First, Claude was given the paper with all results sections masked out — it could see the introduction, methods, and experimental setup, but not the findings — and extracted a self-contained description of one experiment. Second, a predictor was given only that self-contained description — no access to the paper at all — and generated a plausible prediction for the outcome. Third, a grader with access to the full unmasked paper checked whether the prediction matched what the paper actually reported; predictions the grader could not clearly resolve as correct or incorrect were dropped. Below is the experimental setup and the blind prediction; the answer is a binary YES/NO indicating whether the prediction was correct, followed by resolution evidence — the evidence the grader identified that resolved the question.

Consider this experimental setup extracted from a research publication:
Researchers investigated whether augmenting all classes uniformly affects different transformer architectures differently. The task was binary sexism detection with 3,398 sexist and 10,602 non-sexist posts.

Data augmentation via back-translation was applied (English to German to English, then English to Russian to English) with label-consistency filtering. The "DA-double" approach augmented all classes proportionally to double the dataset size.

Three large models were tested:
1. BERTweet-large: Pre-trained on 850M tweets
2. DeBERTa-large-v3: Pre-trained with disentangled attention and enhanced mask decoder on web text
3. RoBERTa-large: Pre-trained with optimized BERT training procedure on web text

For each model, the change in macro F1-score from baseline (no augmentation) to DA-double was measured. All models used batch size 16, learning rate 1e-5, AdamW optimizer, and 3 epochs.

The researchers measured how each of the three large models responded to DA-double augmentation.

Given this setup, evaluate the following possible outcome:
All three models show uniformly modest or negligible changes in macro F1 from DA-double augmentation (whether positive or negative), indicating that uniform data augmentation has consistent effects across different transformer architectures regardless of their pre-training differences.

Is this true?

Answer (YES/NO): NO